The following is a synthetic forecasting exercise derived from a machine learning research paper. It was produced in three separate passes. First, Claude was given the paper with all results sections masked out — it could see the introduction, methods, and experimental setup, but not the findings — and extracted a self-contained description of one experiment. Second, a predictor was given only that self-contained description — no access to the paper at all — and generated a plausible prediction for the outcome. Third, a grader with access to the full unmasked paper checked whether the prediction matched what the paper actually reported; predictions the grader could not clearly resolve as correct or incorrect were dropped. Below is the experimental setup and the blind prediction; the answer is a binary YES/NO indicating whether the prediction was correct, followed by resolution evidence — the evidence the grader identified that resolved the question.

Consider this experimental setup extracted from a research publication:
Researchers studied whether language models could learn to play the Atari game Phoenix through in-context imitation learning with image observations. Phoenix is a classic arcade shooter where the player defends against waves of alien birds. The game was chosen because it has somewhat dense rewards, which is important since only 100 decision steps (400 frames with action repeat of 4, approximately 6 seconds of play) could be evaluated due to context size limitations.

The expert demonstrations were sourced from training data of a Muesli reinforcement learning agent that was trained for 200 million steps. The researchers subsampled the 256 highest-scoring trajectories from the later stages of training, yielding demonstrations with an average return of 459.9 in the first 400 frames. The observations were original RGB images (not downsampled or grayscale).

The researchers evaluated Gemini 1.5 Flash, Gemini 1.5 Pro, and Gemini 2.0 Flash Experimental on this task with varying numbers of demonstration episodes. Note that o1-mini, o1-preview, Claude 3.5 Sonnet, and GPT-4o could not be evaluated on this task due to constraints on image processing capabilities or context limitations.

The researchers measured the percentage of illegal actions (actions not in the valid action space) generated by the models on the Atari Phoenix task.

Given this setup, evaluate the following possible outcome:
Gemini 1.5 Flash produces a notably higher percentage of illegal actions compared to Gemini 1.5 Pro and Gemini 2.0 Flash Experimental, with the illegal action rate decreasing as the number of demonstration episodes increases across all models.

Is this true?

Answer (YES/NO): NO